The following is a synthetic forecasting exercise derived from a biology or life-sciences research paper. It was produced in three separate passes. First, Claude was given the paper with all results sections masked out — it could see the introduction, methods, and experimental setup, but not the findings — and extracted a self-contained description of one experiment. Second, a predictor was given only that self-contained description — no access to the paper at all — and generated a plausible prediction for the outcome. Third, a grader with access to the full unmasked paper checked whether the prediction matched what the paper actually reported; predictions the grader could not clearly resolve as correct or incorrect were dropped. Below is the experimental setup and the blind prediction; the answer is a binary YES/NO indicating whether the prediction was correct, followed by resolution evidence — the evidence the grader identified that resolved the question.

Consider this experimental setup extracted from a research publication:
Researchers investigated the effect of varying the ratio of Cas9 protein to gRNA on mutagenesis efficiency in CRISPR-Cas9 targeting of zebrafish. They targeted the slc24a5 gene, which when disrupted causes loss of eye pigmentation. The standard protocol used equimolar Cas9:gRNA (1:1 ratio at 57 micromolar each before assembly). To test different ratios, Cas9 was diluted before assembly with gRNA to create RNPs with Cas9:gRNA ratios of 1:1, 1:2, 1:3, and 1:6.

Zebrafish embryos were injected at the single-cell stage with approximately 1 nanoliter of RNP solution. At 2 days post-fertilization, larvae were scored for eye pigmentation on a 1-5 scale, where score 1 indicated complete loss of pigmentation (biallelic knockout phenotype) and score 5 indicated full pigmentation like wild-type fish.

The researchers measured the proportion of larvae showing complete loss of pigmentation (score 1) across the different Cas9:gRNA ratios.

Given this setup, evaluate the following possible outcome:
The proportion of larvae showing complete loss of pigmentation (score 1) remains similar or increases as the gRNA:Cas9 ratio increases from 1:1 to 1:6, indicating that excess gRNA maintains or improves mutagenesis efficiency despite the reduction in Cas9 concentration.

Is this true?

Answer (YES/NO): NO